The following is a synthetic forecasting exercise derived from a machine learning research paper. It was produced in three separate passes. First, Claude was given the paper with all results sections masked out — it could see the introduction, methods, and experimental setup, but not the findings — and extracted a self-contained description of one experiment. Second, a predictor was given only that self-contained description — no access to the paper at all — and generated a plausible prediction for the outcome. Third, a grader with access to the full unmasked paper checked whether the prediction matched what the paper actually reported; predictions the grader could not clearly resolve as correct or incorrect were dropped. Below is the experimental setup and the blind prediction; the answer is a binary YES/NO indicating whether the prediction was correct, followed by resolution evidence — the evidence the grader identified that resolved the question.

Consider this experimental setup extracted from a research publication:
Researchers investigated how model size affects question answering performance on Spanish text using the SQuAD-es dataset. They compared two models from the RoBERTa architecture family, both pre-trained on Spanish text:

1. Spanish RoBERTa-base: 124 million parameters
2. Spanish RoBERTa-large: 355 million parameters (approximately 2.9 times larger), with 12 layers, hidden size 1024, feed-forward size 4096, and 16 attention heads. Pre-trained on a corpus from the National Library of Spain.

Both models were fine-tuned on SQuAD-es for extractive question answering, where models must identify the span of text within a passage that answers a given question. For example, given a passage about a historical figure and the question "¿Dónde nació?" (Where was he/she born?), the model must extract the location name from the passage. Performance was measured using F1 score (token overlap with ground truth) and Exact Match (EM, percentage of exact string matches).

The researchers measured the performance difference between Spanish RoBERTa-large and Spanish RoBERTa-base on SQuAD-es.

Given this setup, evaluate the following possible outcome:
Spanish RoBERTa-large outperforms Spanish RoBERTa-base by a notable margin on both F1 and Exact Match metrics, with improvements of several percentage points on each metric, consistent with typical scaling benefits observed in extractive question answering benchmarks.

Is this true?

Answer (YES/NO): YES